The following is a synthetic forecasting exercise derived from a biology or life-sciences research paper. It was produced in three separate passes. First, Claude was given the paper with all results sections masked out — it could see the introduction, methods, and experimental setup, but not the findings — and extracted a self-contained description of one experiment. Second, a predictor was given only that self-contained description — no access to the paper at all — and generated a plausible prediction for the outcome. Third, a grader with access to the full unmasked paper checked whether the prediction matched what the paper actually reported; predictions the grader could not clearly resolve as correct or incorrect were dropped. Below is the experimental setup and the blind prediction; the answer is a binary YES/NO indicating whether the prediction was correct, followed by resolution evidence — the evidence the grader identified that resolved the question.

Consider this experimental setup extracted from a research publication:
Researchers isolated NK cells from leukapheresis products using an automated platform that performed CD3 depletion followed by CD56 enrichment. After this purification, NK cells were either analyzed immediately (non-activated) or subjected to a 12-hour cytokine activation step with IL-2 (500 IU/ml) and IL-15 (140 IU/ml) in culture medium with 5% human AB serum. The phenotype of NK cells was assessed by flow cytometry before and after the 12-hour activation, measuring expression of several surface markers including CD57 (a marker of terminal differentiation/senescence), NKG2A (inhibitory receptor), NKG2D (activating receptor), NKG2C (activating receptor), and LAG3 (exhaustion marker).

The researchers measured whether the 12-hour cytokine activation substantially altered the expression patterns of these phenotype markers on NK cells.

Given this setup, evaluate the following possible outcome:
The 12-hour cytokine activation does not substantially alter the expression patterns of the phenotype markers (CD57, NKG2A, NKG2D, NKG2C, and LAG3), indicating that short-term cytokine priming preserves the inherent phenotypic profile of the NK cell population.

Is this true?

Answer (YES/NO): YES